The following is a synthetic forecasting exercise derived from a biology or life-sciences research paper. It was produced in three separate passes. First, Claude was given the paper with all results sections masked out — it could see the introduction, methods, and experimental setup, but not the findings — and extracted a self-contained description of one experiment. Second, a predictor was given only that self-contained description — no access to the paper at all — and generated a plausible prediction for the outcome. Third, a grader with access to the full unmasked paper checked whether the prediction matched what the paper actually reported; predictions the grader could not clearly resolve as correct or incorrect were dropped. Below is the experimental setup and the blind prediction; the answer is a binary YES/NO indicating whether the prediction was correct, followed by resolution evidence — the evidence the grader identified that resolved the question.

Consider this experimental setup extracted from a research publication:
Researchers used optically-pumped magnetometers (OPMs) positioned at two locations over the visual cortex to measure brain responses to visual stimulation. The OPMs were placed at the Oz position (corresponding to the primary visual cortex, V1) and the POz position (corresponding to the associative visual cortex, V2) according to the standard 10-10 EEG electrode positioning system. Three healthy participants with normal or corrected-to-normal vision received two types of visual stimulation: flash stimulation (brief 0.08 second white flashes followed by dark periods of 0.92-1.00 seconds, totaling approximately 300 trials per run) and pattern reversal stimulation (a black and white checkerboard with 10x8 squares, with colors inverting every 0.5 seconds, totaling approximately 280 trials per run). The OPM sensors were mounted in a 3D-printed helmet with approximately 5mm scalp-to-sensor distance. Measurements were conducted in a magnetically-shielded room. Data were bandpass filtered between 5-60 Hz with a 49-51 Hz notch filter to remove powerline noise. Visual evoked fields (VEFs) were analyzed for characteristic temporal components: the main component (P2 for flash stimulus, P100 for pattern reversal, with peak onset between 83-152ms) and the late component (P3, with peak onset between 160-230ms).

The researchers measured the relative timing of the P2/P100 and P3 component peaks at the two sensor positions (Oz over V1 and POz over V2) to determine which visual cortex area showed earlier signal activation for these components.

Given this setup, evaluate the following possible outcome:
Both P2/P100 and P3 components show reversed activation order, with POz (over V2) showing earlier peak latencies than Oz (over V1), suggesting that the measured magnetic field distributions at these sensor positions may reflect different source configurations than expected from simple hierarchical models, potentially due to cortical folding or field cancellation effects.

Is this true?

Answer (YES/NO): YES